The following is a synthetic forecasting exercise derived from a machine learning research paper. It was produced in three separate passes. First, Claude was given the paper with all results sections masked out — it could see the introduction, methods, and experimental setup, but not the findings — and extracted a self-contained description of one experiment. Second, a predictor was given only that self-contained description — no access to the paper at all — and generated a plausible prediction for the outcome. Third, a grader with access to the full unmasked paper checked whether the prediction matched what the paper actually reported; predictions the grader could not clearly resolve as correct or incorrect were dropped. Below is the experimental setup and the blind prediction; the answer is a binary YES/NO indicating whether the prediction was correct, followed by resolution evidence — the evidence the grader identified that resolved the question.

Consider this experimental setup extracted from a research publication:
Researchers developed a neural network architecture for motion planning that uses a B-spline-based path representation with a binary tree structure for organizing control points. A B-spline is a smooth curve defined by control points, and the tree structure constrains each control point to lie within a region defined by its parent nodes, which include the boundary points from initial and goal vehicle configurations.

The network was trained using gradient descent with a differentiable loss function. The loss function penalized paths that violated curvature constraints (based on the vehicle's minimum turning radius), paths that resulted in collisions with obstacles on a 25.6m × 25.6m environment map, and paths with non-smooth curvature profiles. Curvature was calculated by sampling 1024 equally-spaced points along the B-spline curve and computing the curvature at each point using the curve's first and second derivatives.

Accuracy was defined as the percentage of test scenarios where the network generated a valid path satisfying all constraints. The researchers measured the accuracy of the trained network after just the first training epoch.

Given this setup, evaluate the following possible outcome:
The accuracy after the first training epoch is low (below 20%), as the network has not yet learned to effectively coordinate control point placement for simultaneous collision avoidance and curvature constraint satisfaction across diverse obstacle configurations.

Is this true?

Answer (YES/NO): NO